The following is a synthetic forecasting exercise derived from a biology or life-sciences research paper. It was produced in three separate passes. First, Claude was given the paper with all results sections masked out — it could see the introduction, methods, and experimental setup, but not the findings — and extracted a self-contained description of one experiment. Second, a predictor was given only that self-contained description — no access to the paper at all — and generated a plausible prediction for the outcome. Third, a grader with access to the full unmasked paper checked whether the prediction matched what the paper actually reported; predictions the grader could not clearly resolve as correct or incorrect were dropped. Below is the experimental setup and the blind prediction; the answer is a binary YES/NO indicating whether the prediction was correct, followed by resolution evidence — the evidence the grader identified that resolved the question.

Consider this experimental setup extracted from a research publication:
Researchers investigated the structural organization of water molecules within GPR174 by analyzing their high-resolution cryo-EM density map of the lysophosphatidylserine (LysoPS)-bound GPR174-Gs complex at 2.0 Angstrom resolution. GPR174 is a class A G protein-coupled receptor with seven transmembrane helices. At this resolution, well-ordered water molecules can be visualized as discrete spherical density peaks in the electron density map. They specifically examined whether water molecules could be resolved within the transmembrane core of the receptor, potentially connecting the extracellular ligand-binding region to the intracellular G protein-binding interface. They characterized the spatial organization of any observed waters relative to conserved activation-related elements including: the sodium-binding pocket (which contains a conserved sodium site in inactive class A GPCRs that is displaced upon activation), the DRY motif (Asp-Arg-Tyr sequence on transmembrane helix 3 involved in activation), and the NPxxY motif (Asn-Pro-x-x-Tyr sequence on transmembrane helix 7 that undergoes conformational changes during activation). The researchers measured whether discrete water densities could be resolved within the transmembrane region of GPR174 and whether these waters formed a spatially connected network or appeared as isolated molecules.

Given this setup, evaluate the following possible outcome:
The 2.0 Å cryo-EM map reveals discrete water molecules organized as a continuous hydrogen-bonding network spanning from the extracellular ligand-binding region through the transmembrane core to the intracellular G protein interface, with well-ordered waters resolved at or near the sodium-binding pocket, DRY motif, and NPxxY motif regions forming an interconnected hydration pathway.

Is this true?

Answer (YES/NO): YES